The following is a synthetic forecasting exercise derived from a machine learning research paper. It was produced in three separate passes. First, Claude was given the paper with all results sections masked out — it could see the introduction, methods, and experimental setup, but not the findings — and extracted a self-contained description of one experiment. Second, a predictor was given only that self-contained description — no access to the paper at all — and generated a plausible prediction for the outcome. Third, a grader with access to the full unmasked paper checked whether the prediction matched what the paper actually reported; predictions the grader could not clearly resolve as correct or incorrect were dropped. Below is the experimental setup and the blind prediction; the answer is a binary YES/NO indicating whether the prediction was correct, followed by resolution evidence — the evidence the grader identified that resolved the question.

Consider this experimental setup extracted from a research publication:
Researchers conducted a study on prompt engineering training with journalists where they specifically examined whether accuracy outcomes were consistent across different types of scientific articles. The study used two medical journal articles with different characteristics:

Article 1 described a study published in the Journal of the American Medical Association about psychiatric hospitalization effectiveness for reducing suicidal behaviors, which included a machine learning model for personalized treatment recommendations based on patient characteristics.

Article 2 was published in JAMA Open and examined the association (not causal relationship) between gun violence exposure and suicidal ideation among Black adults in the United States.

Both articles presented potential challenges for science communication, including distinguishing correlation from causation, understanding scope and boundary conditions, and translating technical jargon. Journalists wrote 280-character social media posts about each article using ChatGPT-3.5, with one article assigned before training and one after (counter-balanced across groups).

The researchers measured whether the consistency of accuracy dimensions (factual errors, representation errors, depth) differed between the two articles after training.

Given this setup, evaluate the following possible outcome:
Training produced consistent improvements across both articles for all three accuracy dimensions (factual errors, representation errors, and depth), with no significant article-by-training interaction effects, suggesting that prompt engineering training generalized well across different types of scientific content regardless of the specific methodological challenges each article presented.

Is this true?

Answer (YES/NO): NO